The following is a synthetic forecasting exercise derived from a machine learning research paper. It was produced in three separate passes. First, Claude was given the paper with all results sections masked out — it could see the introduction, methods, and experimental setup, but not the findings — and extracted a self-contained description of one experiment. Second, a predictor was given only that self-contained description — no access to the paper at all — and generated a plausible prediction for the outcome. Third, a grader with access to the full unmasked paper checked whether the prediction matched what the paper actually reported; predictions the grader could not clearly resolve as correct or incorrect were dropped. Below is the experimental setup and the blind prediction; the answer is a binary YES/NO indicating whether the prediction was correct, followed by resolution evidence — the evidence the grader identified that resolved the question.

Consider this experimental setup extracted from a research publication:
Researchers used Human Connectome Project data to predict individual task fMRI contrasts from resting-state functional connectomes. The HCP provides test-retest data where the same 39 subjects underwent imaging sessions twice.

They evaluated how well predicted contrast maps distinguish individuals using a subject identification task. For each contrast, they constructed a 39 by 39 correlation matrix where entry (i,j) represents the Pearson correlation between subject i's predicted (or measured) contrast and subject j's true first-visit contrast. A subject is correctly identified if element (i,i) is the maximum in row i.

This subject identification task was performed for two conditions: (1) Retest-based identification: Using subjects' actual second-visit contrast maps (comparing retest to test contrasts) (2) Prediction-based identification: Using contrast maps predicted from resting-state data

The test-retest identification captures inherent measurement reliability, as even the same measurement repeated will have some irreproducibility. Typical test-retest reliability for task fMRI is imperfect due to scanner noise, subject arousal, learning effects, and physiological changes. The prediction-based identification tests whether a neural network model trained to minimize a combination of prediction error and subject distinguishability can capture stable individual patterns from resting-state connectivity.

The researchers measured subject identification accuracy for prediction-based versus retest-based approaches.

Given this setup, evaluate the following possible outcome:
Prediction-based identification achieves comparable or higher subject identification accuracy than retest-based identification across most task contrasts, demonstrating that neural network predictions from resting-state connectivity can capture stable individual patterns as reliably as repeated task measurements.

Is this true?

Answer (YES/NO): YES